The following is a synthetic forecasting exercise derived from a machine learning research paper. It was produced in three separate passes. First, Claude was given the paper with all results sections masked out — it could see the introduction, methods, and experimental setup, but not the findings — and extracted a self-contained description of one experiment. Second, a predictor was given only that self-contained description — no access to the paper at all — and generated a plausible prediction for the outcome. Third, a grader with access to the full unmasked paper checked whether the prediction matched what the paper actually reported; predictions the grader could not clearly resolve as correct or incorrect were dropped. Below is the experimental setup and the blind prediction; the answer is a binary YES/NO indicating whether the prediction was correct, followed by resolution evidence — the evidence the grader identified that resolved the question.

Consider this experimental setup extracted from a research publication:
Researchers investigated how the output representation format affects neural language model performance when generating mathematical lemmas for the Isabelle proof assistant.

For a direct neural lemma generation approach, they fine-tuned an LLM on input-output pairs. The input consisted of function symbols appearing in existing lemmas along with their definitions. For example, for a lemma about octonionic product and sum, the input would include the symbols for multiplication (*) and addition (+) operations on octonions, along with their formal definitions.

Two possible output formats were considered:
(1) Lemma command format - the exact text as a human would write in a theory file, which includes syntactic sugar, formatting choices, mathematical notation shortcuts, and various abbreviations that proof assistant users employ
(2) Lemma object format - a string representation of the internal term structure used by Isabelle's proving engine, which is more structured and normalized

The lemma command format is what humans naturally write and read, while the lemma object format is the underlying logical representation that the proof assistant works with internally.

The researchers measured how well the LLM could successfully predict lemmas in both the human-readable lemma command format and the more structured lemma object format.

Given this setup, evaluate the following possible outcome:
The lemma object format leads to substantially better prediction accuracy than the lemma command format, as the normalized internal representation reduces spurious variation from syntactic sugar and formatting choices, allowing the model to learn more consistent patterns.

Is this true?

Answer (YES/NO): YES